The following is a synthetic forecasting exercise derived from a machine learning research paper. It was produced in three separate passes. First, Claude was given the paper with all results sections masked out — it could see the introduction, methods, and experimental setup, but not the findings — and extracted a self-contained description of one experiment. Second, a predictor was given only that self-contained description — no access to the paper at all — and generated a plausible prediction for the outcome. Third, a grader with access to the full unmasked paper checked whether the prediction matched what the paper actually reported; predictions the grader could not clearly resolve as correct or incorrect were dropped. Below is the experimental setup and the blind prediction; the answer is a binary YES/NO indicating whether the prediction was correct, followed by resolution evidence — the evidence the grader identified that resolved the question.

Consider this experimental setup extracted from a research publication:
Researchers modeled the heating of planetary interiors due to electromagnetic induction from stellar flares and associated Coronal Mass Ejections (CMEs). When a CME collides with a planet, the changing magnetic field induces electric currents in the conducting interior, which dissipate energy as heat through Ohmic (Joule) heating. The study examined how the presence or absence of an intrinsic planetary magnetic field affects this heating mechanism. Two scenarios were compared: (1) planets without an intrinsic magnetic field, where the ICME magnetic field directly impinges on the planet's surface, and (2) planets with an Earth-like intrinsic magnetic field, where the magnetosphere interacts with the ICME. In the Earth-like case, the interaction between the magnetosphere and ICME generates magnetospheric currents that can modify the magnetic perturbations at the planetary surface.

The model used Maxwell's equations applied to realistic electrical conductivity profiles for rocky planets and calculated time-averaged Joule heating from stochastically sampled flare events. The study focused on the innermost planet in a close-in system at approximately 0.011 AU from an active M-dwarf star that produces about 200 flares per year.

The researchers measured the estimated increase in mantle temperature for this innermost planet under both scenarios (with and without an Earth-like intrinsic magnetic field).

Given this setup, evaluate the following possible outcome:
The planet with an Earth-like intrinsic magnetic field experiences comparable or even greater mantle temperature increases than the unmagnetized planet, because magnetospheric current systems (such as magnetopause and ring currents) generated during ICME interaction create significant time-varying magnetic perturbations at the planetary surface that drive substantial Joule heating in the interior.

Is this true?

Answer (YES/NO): YES